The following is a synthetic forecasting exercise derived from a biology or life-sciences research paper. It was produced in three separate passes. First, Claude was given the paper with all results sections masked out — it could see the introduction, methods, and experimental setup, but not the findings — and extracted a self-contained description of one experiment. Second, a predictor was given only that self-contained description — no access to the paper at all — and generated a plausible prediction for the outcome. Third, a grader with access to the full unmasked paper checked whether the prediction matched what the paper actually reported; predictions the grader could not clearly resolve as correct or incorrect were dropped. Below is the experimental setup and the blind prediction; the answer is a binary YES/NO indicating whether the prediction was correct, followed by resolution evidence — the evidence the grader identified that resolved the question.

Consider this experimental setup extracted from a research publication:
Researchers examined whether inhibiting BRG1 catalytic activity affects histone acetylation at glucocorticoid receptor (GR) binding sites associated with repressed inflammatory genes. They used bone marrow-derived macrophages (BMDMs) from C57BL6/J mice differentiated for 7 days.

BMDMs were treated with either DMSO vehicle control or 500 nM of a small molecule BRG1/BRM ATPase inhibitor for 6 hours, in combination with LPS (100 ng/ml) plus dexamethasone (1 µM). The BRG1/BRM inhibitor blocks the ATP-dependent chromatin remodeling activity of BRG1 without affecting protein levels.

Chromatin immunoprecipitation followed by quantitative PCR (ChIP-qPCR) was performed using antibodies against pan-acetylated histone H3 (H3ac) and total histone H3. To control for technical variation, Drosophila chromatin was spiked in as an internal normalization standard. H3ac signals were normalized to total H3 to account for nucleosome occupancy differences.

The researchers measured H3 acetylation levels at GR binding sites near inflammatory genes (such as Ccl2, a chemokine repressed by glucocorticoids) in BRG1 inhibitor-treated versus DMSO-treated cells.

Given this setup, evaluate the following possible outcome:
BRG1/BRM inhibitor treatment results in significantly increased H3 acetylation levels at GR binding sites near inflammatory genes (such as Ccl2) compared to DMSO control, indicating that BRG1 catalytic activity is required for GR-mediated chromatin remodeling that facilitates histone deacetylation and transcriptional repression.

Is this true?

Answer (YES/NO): YES